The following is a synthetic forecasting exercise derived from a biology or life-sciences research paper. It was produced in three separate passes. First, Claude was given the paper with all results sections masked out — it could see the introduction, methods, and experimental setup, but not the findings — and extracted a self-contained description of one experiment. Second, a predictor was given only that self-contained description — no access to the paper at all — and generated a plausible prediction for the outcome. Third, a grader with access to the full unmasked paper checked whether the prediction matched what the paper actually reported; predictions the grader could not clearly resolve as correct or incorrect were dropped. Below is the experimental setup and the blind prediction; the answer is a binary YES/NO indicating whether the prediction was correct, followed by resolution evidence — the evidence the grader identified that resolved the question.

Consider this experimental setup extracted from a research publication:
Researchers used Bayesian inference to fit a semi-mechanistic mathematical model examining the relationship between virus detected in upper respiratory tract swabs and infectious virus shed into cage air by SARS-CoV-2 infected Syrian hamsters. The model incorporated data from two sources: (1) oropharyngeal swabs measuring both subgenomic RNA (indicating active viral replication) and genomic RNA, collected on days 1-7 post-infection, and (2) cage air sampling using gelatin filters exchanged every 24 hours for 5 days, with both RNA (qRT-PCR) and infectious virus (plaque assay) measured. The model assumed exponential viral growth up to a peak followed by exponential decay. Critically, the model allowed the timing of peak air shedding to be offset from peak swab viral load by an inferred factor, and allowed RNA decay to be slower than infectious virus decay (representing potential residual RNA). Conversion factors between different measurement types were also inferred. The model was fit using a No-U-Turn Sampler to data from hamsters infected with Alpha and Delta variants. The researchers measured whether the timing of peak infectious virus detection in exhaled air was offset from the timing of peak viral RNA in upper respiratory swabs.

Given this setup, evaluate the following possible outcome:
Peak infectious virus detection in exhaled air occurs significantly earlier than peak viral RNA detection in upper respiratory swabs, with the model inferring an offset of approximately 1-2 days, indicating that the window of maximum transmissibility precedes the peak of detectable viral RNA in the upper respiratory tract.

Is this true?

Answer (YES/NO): NO